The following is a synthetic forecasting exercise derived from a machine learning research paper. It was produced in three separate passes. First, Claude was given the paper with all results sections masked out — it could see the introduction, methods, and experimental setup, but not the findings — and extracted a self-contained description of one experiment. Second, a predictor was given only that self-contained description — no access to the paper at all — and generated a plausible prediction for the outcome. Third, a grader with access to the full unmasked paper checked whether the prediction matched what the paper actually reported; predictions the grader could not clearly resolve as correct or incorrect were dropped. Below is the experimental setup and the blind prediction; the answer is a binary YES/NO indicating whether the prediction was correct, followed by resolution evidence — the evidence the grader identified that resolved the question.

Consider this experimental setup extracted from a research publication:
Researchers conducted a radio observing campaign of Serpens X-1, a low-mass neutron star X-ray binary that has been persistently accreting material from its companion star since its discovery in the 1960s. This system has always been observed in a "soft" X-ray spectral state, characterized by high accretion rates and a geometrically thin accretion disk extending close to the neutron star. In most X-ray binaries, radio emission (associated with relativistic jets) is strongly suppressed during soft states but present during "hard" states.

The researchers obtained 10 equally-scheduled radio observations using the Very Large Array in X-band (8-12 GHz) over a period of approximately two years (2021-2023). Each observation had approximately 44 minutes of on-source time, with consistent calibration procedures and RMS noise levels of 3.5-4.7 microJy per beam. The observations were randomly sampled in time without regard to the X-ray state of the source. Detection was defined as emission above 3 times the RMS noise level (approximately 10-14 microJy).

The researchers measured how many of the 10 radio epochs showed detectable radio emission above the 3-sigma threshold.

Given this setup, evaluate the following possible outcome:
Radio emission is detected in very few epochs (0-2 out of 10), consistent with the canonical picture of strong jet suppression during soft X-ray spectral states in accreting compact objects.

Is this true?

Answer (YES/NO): NO